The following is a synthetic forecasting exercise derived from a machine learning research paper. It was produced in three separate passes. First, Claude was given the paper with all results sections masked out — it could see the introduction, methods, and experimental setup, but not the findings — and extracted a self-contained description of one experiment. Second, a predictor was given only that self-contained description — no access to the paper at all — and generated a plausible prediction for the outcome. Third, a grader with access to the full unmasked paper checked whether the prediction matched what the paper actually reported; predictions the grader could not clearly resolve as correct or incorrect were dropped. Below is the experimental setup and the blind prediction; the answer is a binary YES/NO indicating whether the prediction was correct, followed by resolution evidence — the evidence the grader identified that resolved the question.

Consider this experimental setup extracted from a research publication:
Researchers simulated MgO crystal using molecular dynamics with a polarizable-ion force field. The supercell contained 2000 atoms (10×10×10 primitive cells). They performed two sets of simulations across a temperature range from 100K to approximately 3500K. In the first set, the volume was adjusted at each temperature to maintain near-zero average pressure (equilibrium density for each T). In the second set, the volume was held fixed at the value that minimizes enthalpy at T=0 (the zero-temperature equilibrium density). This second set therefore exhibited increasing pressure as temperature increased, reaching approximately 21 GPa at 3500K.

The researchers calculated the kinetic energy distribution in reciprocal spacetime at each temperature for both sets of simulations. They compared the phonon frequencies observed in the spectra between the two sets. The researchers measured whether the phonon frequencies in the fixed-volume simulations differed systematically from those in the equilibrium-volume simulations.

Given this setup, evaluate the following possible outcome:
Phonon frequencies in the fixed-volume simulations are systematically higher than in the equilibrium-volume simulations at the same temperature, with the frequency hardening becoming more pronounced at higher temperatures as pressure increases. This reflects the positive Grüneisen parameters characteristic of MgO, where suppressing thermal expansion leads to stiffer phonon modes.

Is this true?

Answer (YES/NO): YES